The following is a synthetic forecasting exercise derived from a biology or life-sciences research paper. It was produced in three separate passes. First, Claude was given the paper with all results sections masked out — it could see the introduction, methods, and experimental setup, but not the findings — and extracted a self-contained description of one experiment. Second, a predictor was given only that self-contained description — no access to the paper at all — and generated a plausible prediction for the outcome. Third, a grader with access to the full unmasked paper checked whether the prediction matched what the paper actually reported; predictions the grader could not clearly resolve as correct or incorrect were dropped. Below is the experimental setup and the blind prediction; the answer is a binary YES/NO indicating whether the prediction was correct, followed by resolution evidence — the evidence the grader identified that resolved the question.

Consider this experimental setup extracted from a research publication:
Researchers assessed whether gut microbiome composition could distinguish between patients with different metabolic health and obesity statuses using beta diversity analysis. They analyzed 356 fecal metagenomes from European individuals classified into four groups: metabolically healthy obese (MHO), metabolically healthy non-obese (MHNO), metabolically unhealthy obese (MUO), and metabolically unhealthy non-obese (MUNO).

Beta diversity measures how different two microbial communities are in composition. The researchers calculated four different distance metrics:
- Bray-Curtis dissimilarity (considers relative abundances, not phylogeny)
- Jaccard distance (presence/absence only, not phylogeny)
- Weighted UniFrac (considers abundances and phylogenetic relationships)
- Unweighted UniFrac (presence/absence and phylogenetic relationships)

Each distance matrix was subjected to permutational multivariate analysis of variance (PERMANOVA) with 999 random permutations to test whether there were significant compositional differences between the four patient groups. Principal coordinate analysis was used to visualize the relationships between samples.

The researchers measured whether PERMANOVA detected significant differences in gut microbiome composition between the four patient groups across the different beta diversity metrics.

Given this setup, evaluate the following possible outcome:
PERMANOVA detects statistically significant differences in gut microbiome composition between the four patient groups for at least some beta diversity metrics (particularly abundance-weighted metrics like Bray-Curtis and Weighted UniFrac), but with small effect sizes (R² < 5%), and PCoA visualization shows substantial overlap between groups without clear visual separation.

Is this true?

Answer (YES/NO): YES